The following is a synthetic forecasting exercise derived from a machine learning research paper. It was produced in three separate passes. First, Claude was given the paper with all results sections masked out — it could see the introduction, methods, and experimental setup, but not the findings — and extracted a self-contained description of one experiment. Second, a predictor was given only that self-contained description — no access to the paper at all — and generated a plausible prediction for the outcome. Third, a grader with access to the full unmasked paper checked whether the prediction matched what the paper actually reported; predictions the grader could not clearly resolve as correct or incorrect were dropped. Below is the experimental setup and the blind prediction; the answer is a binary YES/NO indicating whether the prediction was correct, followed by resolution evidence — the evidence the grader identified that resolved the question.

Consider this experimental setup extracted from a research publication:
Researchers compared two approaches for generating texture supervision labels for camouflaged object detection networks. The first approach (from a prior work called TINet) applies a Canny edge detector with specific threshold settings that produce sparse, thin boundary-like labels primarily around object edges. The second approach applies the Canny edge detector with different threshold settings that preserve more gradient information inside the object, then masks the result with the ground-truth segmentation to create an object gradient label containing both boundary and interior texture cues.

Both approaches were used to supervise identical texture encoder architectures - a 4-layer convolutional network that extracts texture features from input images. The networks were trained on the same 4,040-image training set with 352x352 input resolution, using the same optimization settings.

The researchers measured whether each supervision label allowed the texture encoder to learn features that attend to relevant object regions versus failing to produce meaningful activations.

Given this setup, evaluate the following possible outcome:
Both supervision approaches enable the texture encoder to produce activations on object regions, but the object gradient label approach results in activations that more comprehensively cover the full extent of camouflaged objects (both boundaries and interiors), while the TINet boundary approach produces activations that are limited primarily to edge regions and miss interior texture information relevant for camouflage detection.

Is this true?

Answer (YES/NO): NO